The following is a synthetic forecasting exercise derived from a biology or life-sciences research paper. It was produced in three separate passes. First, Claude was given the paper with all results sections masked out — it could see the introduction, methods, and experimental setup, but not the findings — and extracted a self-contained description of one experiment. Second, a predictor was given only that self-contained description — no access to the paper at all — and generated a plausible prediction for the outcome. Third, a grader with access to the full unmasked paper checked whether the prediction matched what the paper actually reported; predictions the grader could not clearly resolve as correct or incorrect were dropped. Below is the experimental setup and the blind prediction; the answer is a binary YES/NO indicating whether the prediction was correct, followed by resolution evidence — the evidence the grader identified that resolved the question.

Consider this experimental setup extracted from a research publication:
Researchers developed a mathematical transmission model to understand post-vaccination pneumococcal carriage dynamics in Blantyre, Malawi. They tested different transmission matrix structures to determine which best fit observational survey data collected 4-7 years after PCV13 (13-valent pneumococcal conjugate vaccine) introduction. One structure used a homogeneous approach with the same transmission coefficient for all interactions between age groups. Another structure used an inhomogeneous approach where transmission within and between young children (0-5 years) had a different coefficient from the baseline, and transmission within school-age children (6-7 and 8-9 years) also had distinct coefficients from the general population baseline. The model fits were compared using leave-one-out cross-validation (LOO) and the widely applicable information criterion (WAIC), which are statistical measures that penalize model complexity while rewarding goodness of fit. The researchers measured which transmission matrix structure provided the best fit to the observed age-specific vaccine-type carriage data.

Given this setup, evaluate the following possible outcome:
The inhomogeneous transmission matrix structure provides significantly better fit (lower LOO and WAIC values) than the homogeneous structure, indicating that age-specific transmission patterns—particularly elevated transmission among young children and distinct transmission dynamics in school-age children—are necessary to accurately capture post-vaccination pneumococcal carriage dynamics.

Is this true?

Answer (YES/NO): YES